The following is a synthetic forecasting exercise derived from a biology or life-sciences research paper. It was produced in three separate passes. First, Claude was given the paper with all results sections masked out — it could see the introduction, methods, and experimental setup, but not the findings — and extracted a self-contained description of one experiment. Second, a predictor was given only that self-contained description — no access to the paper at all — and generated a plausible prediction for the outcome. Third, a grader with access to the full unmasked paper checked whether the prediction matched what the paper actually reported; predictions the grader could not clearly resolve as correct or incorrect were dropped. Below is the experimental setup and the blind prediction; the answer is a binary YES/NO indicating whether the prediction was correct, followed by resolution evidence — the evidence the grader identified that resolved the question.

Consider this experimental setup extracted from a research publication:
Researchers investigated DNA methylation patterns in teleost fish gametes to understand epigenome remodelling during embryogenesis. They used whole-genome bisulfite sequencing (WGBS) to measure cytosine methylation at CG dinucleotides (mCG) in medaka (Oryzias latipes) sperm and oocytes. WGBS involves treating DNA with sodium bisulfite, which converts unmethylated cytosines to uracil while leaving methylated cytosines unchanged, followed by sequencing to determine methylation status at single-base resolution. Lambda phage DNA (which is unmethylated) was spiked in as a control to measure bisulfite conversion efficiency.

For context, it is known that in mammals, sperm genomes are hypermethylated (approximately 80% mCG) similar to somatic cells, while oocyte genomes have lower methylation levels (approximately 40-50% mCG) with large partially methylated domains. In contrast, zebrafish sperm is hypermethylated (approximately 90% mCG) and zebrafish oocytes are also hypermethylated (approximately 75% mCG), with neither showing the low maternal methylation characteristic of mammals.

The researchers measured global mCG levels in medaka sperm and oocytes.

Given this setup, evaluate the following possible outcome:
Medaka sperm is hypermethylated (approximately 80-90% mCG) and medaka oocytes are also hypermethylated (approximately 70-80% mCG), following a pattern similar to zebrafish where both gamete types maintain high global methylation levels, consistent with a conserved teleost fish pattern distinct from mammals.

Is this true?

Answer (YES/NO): YES